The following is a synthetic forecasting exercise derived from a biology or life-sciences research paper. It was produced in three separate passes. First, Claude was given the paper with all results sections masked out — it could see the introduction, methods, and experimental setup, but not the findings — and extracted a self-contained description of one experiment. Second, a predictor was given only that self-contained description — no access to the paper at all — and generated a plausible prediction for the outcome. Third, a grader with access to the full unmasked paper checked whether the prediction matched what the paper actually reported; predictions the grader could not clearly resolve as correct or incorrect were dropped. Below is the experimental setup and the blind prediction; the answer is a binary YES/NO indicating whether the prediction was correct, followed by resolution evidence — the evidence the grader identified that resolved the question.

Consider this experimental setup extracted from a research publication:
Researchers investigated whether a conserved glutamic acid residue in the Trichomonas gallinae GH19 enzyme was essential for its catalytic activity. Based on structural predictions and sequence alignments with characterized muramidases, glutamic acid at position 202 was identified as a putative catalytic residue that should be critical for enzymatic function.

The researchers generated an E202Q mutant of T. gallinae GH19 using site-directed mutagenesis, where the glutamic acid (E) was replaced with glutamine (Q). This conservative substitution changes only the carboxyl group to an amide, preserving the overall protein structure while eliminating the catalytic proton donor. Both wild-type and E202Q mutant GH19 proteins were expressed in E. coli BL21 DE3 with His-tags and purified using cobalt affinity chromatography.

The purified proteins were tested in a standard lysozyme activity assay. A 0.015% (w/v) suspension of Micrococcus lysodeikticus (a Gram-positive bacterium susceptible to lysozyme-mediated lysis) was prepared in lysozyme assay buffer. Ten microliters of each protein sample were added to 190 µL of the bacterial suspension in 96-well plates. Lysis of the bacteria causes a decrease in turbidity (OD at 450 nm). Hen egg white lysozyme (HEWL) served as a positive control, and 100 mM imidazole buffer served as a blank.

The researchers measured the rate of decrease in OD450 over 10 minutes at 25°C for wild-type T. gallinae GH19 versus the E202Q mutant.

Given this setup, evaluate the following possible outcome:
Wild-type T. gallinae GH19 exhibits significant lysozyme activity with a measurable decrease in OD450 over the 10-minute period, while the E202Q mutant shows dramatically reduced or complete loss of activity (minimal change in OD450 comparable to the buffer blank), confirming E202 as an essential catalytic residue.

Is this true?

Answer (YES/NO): YES